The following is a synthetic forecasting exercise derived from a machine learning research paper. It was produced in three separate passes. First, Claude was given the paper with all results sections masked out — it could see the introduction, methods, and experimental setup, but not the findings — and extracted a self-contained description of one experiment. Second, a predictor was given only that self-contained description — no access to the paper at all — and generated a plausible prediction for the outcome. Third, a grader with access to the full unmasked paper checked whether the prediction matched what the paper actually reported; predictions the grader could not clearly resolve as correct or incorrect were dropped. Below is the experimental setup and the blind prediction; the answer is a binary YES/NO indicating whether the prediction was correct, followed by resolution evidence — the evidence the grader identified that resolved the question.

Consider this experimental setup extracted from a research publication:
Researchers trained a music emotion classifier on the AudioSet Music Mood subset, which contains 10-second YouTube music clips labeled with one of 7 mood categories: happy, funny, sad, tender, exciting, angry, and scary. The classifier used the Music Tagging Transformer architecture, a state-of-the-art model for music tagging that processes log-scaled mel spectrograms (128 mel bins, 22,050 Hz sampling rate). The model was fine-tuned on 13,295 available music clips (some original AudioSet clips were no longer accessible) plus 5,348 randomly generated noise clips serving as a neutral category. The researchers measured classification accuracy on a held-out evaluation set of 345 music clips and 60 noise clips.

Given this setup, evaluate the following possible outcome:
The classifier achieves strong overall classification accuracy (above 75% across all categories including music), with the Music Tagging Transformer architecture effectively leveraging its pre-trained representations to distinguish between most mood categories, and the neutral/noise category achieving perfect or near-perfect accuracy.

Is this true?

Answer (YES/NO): NO